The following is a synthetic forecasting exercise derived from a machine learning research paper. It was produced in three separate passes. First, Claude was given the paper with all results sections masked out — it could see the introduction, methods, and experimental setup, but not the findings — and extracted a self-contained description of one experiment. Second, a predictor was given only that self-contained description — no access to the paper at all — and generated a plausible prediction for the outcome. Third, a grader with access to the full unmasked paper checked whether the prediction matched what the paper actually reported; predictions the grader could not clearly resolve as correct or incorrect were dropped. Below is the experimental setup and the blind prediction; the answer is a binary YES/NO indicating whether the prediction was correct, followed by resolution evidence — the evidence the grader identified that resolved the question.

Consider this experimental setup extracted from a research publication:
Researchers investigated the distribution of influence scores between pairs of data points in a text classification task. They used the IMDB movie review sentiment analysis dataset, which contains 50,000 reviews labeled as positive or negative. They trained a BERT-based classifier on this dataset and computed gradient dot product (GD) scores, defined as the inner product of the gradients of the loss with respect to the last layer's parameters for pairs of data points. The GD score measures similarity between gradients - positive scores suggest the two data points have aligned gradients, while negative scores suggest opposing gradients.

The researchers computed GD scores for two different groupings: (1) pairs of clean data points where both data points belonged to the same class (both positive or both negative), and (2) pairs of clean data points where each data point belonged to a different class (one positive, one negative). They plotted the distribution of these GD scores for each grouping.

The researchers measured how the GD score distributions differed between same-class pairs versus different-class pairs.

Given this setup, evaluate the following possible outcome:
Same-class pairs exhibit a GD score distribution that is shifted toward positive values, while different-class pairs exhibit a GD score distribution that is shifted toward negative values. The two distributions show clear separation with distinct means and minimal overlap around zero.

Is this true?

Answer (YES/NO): NO